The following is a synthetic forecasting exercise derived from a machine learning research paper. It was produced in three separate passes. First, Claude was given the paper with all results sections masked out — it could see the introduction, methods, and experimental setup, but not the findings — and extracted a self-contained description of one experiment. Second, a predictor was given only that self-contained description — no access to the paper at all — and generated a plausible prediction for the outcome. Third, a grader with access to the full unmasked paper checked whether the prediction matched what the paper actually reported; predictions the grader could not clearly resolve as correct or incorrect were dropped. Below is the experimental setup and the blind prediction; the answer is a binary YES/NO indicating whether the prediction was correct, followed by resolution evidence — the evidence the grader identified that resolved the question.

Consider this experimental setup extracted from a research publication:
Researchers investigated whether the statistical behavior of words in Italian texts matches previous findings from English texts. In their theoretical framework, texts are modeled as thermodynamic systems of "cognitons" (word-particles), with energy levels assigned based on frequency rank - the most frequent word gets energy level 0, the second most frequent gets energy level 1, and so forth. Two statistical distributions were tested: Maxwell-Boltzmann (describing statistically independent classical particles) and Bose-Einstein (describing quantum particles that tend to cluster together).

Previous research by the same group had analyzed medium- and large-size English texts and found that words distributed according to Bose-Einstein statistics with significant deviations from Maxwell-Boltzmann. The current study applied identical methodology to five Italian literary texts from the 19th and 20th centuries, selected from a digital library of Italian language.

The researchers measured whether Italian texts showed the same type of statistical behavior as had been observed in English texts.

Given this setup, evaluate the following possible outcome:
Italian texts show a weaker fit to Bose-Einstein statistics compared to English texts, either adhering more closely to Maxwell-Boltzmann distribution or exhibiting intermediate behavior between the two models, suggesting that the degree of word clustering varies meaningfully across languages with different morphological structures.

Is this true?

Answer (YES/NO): NO